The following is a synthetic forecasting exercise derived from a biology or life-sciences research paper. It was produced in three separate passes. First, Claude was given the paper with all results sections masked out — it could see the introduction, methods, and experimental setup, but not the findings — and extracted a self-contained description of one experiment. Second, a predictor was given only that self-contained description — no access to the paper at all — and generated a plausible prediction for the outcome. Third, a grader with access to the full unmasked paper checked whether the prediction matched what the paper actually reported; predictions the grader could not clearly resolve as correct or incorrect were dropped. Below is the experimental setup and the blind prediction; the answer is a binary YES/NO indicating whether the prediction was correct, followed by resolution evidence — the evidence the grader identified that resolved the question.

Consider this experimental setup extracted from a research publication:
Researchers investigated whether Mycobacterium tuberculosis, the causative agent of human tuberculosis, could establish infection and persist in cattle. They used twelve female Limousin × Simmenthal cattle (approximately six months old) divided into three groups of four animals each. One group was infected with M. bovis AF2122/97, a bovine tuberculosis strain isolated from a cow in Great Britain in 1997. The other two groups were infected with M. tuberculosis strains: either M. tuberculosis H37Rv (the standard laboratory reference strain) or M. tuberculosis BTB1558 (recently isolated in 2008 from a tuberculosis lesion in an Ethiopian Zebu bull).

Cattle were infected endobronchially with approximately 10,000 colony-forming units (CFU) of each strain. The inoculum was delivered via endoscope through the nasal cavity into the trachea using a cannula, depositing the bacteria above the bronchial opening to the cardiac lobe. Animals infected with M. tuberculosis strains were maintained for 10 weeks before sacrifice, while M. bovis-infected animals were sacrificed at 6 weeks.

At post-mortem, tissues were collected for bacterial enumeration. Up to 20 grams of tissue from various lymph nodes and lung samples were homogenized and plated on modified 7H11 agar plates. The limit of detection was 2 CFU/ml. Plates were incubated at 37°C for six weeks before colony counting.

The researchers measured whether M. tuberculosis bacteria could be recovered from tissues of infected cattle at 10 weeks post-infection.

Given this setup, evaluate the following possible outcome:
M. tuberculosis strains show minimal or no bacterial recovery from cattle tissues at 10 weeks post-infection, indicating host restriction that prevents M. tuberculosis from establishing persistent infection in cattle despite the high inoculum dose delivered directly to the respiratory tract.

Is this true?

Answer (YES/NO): NO